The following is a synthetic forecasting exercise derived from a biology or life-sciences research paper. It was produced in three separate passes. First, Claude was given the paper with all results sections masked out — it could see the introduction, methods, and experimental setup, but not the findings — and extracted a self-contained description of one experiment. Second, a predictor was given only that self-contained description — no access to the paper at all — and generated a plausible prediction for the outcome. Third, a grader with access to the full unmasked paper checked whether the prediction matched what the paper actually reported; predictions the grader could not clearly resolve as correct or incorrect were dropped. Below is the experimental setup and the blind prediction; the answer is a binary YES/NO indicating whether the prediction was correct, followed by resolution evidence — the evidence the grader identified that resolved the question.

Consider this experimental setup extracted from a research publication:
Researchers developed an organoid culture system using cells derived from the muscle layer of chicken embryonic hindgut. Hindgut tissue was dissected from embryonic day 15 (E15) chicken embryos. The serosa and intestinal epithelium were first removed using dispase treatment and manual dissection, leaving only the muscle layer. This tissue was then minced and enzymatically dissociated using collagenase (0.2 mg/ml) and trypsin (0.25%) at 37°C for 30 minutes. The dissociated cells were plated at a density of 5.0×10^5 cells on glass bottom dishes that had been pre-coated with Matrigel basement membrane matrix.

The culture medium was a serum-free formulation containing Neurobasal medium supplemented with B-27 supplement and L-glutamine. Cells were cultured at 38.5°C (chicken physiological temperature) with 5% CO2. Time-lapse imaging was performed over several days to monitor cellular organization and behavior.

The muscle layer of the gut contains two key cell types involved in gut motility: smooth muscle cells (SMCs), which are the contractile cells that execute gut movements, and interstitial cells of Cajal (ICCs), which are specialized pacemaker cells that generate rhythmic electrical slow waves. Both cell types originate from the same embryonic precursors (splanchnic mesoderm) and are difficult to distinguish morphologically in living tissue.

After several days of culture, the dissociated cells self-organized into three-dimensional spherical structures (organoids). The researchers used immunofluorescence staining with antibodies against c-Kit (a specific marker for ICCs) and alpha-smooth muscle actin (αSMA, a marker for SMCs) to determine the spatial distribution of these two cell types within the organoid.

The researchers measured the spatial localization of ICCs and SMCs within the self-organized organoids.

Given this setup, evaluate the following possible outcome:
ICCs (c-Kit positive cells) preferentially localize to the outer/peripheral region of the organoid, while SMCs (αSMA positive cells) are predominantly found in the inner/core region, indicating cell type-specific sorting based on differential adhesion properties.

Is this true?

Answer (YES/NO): NO